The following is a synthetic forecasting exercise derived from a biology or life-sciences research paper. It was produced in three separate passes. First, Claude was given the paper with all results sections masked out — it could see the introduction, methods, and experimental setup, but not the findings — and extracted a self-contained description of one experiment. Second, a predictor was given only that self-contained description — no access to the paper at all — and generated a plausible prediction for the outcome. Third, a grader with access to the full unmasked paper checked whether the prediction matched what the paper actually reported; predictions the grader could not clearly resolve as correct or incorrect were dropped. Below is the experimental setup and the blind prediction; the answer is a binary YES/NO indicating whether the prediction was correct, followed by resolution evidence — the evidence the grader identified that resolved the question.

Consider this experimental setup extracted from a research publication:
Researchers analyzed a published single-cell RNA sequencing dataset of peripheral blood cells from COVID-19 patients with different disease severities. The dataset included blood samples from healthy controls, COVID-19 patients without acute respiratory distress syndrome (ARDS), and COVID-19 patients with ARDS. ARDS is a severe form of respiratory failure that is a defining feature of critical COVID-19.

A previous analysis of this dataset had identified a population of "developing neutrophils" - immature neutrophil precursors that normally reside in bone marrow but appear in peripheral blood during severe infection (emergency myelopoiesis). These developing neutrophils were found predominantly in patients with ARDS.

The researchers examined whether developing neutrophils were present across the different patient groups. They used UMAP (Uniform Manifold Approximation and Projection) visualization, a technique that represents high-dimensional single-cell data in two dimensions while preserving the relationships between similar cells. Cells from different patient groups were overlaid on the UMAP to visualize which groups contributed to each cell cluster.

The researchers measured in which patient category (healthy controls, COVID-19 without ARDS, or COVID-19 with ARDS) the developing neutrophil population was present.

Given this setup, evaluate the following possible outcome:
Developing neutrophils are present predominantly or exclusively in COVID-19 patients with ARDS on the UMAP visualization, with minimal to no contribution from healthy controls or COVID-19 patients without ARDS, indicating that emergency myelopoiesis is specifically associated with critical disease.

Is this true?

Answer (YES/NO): YES